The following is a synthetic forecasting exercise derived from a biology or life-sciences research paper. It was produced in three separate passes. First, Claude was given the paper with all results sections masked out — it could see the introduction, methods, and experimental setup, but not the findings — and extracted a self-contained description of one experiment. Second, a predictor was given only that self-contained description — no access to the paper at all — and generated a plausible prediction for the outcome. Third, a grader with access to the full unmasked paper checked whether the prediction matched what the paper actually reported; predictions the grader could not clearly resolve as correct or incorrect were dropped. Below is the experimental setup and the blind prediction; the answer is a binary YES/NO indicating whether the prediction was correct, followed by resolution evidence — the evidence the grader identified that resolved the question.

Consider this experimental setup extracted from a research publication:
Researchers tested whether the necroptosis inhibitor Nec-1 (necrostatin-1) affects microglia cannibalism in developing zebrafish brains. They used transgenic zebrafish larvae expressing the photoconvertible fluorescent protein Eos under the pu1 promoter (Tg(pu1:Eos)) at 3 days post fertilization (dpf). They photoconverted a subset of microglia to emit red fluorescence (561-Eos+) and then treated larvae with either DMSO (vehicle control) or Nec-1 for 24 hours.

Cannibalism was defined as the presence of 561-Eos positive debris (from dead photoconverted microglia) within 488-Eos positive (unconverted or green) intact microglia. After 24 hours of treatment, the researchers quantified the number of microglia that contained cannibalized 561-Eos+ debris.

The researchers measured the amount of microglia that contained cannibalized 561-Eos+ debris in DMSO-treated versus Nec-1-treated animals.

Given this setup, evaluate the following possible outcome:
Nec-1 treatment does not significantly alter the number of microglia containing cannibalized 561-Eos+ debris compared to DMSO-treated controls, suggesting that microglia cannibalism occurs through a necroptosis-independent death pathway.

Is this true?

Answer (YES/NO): NO